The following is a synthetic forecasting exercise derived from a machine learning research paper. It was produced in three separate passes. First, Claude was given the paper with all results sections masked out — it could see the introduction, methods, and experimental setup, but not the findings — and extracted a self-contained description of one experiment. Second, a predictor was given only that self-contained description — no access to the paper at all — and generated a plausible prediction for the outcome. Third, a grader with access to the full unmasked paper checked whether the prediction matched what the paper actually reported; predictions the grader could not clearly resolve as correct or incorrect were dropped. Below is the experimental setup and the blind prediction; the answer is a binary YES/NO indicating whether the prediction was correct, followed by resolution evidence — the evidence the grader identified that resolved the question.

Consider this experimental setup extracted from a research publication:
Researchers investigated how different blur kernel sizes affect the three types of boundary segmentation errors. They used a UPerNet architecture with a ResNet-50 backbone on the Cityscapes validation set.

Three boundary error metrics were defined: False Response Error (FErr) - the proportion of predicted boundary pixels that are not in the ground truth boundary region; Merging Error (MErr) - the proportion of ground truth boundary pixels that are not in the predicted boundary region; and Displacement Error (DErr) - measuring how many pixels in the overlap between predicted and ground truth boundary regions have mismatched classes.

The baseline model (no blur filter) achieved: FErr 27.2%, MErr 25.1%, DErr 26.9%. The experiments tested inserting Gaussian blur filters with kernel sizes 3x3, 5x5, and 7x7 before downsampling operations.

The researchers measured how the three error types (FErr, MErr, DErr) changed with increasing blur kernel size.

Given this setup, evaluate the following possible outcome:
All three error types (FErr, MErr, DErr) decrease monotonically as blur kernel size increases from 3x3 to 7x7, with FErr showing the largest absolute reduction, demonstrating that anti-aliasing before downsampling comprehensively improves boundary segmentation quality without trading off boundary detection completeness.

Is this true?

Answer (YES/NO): NO